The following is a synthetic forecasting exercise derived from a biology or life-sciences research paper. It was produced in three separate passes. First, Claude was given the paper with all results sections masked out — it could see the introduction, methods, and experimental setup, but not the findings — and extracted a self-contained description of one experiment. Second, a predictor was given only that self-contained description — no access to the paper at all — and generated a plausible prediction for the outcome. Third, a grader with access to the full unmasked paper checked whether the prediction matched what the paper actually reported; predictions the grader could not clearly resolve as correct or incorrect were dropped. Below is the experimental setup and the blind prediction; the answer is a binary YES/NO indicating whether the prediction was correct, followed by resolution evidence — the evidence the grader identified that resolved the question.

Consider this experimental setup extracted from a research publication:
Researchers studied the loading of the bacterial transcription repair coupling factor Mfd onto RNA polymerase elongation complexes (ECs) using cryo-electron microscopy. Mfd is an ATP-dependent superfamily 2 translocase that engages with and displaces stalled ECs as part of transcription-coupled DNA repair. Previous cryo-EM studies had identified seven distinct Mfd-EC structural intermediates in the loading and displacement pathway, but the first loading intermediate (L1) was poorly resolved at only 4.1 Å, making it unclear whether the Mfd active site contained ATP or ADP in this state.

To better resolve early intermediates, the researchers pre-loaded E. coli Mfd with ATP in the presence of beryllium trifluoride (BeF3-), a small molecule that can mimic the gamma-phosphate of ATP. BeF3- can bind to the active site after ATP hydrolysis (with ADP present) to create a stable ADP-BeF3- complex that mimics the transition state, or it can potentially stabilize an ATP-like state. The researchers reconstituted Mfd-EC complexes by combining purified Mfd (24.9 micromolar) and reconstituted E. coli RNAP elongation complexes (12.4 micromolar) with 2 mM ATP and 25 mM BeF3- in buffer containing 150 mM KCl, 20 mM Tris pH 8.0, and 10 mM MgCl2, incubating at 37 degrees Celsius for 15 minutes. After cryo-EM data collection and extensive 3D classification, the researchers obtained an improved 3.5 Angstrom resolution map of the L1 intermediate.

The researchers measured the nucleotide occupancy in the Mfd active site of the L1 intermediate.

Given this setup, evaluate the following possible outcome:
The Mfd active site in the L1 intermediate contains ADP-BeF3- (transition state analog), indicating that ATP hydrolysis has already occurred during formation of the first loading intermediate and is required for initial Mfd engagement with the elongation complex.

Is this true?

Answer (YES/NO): NO